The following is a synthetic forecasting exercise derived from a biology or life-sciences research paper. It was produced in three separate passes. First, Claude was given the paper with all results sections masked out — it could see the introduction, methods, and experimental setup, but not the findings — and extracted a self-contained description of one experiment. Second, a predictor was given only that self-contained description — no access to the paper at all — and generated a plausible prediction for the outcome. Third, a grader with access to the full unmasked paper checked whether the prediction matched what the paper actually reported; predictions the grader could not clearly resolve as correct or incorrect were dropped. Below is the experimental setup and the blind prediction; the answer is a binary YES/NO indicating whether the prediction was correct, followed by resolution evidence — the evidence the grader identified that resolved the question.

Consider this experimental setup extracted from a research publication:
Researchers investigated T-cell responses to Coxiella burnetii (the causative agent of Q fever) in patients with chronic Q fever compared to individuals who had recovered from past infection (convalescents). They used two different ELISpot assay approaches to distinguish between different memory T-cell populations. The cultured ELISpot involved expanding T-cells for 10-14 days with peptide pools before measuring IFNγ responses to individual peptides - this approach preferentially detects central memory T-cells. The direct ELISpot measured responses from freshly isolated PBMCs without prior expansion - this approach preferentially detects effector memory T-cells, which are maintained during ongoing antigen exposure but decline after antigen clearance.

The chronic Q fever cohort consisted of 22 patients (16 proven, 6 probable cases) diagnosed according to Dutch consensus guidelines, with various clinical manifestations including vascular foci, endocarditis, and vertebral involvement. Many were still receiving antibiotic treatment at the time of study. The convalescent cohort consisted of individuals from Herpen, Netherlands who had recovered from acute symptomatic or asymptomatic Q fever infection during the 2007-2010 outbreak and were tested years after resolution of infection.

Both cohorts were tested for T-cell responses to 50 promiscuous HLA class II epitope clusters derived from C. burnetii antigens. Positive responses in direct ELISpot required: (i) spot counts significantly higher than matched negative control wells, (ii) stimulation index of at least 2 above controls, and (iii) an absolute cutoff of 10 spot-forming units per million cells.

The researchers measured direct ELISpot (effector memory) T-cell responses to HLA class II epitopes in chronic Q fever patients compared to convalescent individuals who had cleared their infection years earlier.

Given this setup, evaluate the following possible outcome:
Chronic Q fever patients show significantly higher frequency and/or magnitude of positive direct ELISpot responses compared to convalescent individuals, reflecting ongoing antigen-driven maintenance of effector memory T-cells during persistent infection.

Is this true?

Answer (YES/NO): YES